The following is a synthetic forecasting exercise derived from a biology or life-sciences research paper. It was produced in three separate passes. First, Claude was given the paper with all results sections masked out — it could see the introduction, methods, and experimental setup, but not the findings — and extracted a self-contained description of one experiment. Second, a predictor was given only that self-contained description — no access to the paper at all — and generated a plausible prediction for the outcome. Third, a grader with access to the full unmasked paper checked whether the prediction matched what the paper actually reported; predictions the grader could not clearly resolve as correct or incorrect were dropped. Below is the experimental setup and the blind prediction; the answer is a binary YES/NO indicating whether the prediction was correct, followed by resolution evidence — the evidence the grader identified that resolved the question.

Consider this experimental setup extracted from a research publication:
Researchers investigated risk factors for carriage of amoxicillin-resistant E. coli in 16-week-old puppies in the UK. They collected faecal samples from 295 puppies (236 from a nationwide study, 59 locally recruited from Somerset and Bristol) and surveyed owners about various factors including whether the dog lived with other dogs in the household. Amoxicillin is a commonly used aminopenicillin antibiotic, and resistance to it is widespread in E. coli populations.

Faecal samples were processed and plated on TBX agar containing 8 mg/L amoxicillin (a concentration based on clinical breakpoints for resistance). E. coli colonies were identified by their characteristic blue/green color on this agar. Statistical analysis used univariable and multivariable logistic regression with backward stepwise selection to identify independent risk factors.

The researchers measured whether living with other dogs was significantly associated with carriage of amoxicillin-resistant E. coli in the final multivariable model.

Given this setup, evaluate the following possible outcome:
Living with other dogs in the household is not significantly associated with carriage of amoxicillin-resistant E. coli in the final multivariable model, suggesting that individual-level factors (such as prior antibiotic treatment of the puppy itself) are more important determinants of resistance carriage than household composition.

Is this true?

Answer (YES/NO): NO